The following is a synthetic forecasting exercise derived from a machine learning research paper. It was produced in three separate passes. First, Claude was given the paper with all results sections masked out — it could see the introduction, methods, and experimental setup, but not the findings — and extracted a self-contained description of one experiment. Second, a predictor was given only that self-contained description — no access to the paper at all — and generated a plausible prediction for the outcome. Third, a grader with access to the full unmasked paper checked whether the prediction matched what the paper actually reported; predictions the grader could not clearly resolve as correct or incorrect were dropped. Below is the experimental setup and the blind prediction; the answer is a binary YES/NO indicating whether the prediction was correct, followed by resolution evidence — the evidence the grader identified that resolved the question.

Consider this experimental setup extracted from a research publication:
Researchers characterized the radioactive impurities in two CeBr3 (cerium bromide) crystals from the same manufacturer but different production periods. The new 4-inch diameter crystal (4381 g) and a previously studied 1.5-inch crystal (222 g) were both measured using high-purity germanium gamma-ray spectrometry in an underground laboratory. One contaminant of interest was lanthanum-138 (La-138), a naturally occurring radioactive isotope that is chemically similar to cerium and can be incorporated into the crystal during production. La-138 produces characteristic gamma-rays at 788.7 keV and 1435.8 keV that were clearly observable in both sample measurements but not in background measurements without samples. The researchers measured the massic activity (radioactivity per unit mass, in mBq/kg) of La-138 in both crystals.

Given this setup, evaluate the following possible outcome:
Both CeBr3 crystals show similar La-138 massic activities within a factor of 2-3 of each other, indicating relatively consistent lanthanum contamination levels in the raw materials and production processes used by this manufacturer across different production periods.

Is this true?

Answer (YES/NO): NO